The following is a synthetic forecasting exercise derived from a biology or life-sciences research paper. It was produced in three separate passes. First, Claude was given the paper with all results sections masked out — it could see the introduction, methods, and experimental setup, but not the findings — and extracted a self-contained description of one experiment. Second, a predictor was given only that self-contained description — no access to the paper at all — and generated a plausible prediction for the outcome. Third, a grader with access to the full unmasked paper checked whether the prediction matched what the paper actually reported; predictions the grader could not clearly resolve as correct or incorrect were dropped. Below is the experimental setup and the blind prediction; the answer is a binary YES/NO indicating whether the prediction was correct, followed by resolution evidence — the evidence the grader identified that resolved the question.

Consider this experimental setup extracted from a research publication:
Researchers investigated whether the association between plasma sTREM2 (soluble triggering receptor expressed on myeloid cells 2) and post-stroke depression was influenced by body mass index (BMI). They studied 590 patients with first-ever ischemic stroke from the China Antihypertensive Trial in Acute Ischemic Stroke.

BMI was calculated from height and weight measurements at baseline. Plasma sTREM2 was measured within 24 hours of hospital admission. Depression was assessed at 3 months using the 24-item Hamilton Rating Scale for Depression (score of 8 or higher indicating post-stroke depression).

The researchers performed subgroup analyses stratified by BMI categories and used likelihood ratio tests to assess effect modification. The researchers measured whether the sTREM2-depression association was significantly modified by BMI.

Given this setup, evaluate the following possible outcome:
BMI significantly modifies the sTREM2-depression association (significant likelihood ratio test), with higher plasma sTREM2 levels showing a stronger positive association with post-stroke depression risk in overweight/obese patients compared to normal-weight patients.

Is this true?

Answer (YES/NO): NO